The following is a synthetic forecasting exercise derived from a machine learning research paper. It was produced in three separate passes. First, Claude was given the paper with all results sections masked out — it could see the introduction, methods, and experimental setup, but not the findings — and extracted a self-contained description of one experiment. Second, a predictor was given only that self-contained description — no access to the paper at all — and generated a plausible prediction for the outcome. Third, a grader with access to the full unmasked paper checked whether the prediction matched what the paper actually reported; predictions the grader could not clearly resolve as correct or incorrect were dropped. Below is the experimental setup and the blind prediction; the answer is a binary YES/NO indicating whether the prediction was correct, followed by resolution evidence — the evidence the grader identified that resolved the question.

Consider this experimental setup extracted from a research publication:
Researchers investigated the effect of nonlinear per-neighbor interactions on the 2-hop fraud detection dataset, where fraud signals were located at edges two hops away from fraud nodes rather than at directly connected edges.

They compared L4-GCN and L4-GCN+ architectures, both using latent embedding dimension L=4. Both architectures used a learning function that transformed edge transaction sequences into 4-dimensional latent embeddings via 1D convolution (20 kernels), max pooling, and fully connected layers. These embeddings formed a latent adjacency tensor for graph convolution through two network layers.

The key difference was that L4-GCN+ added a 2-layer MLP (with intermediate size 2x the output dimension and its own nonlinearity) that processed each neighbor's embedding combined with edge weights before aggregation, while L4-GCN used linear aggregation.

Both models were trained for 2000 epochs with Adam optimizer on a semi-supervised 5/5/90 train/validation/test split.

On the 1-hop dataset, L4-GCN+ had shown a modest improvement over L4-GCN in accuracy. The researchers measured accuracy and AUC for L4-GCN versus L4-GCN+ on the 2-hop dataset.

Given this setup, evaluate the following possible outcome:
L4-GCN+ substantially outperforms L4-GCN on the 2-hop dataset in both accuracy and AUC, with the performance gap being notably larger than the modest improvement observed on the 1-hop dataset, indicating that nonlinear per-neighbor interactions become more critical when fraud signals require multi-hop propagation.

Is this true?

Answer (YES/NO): NO